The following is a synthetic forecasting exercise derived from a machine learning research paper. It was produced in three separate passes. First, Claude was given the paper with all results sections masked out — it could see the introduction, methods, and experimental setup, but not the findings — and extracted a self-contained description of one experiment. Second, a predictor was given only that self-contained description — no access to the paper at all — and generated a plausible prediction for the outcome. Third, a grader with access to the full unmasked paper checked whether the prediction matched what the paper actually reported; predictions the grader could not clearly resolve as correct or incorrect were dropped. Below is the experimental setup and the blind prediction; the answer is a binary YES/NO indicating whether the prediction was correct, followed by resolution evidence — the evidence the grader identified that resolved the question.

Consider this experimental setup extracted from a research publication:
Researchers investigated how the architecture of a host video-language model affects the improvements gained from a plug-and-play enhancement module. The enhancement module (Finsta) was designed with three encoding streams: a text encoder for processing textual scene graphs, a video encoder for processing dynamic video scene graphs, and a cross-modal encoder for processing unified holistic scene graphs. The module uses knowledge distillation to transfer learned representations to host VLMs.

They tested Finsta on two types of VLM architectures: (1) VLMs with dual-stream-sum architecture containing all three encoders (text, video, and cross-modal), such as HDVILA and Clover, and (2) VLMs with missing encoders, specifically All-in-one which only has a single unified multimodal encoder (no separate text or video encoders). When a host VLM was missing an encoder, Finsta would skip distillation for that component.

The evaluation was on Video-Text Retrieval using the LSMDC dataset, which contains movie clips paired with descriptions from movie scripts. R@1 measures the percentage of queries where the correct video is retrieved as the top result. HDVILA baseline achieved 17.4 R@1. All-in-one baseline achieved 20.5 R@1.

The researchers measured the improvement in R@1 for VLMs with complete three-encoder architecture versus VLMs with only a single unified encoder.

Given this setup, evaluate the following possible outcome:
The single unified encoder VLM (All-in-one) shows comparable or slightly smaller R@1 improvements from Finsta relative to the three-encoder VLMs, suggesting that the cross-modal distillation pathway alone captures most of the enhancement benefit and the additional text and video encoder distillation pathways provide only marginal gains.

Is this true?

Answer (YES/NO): NO